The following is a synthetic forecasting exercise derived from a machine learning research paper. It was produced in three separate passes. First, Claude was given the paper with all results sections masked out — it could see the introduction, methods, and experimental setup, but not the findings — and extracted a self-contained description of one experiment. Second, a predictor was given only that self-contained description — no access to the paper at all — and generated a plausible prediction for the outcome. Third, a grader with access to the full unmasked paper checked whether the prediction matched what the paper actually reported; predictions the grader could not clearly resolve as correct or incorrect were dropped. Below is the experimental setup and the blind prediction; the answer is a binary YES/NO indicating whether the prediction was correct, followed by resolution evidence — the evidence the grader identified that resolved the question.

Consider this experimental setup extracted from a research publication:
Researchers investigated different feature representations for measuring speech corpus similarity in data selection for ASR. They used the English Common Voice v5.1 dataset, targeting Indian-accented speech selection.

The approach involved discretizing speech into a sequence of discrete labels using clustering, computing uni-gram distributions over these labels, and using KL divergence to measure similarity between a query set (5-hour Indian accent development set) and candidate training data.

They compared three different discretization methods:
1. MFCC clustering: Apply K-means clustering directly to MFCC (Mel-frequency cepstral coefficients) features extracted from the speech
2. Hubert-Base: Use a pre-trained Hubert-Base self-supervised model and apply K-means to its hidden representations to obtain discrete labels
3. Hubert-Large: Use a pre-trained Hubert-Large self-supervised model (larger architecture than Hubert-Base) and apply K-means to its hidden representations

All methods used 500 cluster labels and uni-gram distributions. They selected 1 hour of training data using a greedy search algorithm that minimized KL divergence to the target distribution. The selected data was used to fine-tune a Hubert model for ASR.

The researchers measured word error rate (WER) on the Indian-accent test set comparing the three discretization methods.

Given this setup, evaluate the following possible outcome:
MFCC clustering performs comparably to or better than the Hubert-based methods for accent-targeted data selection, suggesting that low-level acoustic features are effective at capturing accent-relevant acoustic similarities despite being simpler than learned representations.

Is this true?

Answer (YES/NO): NO